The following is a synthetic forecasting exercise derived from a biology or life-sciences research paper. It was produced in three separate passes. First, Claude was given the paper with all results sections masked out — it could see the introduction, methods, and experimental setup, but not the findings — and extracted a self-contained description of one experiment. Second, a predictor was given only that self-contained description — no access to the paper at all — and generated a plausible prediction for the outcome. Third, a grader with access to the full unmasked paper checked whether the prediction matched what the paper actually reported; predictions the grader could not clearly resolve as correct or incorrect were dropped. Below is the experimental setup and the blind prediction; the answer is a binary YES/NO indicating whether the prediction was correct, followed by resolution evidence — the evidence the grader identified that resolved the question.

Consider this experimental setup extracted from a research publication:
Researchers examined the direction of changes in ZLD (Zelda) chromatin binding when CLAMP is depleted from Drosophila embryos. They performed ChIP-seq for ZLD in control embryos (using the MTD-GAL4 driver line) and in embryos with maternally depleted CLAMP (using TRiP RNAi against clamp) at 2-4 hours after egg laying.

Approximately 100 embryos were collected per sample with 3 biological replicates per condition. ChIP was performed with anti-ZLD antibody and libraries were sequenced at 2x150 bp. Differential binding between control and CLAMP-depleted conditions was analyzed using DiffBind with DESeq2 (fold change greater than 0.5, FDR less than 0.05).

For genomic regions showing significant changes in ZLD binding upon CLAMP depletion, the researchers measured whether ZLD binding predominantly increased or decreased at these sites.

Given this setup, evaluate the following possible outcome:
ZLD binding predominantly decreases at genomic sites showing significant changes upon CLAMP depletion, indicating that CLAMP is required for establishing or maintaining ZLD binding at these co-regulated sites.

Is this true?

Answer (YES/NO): YES